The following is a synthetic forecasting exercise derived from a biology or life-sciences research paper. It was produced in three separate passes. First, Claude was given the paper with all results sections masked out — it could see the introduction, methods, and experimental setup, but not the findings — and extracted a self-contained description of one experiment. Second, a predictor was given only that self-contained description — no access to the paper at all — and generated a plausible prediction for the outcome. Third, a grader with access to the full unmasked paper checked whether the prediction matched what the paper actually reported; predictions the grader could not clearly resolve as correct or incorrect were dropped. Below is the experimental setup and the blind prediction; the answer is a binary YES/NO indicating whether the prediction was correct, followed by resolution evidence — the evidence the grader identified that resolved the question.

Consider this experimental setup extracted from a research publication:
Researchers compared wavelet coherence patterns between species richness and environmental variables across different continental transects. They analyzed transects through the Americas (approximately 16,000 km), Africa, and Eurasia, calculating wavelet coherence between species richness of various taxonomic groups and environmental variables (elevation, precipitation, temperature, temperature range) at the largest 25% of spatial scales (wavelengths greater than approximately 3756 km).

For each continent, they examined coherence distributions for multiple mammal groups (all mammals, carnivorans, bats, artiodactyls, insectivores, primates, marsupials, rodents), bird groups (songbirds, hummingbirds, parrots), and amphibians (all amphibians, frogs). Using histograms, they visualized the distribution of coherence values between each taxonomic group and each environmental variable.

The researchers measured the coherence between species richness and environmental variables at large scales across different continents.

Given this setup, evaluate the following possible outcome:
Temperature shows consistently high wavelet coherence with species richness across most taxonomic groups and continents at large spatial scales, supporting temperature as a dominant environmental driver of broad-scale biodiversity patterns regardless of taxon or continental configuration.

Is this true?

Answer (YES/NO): NO